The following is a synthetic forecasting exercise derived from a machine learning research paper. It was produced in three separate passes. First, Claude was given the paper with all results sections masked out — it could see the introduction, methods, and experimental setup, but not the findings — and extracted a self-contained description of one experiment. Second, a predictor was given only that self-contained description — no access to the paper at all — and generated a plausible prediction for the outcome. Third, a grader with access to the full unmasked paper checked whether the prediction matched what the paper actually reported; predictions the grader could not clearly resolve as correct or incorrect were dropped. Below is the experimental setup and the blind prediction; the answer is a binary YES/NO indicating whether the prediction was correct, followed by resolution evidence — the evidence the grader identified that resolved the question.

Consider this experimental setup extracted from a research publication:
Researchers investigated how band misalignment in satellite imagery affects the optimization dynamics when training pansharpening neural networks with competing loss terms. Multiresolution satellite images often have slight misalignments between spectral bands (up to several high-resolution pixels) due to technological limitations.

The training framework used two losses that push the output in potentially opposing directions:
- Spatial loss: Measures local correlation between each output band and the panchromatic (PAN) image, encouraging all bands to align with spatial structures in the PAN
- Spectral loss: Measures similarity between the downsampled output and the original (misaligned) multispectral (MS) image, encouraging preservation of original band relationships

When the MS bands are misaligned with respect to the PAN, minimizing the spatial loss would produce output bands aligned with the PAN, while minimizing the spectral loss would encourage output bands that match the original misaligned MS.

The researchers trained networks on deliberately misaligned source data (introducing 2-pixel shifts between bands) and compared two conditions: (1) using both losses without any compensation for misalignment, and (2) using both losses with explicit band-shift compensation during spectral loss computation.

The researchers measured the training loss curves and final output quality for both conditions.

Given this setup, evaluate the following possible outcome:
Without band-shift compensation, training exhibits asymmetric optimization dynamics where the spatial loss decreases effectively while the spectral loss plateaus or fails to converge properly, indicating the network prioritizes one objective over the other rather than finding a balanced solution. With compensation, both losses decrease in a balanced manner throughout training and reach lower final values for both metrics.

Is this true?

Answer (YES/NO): NO